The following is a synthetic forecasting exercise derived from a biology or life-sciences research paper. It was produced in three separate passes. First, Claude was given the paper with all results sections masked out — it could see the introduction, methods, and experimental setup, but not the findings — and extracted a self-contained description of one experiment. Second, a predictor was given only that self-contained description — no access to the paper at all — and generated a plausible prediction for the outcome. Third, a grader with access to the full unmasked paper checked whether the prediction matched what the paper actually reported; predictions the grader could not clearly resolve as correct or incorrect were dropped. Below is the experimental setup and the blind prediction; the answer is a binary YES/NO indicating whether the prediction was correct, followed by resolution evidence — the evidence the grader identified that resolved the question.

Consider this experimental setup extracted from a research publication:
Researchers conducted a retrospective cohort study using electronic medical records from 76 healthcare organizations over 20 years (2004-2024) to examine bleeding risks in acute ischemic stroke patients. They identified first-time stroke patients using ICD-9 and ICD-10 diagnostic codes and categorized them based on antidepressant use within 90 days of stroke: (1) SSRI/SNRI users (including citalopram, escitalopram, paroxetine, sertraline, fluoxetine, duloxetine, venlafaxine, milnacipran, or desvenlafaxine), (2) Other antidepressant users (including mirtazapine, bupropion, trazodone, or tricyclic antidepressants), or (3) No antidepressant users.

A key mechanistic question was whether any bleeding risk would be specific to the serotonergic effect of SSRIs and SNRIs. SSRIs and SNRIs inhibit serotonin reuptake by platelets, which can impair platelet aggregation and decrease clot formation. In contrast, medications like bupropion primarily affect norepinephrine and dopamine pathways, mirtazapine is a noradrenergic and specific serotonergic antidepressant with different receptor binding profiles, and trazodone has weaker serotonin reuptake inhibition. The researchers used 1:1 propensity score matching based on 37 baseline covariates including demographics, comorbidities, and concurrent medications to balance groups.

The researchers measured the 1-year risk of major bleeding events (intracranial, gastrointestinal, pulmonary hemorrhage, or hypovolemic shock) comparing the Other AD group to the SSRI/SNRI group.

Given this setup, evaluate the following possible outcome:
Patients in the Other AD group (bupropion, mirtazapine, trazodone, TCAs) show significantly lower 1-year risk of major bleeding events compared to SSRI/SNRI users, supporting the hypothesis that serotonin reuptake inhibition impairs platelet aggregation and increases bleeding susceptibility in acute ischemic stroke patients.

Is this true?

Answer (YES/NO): NO